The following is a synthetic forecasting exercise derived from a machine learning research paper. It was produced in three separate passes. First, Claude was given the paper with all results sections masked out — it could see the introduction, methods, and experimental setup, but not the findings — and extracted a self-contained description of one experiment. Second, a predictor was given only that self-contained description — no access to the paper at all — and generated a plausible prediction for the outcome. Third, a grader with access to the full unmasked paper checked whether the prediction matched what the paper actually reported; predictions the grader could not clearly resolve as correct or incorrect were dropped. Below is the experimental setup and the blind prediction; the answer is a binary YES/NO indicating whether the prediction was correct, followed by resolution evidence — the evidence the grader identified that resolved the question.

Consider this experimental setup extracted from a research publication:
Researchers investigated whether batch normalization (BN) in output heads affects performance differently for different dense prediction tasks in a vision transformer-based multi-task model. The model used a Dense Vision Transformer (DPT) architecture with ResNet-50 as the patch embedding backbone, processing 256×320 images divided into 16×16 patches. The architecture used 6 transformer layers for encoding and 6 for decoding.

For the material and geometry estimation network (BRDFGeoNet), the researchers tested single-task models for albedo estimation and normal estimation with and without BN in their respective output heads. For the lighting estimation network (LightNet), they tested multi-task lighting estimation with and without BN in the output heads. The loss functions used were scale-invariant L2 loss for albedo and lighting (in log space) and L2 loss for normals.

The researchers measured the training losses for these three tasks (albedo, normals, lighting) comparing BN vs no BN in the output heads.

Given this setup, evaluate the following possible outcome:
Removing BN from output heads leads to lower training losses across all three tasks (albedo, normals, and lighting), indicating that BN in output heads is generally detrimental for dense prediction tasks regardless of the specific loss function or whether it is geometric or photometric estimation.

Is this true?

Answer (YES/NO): NO